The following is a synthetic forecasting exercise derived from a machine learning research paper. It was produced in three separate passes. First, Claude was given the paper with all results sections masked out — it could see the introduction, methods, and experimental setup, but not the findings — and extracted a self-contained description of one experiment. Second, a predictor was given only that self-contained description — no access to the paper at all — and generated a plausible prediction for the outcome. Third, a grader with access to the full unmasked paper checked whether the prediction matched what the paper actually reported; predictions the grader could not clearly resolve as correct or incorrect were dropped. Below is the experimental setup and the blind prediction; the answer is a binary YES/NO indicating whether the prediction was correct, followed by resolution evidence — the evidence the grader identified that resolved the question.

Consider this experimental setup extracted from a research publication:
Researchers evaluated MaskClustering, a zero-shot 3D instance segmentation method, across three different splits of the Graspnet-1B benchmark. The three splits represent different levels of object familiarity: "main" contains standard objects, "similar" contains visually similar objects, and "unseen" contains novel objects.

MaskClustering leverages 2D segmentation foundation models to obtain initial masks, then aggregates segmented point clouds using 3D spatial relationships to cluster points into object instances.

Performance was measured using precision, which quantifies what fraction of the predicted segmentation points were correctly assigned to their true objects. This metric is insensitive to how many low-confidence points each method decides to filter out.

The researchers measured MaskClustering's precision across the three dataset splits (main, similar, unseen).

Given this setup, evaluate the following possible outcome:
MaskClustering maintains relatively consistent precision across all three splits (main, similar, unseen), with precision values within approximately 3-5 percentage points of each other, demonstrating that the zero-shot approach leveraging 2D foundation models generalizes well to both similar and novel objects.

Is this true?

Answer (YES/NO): YES